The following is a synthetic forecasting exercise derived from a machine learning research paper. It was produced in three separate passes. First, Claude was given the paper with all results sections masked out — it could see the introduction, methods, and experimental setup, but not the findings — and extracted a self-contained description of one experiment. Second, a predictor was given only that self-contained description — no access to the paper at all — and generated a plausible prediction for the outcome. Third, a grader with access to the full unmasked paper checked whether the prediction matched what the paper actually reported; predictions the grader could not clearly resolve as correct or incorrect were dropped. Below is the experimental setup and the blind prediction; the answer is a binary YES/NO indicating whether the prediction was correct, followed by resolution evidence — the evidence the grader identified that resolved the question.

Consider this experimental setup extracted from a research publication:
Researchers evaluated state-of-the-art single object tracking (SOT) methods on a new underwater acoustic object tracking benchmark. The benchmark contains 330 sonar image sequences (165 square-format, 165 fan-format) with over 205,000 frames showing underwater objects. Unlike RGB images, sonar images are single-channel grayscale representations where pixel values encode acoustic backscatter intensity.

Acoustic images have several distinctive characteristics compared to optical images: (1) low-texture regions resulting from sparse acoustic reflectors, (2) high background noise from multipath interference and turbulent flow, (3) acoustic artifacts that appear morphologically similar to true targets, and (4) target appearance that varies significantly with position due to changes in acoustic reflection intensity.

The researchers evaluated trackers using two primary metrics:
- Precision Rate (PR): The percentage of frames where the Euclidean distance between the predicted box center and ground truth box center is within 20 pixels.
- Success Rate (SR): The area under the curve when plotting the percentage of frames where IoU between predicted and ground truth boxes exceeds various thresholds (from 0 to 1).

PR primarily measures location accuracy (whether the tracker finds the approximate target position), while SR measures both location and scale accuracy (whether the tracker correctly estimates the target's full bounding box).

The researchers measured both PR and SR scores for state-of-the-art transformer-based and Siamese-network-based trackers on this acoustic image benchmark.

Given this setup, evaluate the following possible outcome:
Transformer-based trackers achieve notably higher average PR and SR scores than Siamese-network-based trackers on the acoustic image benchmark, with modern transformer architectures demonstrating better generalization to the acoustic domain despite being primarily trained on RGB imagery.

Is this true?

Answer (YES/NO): NO